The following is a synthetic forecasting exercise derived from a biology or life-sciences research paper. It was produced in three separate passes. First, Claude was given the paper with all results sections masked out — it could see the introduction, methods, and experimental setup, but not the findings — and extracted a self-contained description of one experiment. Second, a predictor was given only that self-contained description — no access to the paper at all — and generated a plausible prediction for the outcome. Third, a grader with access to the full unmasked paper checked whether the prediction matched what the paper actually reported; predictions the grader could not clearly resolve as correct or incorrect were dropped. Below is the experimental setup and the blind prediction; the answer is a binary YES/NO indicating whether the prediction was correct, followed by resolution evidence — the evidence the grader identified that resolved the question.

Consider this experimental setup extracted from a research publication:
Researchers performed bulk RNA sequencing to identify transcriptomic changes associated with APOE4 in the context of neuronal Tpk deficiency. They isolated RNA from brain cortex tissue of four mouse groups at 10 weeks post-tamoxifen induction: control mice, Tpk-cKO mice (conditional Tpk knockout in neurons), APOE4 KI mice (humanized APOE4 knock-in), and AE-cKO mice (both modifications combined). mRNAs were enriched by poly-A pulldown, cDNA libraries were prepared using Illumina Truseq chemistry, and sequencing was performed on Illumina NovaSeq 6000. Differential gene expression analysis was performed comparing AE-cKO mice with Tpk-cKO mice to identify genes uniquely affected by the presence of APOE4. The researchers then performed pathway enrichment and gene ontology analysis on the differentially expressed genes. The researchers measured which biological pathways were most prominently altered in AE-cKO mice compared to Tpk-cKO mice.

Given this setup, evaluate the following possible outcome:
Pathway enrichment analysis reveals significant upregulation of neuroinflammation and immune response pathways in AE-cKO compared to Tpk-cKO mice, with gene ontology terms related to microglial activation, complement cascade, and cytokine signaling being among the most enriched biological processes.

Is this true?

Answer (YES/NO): NO